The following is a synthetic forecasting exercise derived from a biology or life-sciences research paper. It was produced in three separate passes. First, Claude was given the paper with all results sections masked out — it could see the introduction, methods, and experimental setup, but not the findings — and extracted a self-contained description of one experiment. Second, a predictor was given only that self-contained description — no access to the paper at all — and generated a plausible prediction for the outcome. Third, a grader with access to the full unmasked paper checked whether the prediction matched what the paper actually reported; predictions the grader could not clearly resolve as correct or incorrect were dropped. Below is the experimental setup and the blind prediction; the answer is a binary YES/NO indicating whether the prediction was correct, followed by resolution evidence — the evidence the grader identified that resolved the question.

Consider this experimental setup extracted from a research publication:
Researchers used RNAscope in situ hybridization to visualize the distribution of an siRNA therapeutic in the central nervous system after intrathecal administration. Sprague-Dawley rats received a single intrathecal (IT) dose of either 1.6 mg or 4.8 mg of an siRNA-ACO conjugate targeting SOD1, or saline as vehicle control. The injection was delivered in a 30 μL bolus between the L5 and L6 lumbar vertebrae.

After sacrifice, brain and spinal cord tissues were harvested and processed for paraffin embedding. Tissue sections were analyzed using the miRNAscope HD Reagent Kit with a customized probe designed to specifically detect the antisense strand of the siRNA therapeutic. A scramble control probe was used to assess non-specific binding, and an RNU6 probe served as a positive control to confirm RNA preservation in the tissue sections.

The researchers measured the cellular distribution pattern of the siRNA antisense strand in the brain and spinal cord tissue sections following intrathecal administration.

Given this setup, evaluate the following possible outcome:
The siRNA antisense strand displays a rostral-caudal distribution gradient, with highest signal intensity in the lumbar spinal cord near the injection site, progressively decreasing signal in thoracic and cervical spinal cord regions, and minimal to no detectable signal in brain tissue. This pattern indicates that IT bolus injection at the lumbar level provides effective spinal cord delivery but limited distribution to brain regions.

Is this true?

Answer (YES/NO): NO